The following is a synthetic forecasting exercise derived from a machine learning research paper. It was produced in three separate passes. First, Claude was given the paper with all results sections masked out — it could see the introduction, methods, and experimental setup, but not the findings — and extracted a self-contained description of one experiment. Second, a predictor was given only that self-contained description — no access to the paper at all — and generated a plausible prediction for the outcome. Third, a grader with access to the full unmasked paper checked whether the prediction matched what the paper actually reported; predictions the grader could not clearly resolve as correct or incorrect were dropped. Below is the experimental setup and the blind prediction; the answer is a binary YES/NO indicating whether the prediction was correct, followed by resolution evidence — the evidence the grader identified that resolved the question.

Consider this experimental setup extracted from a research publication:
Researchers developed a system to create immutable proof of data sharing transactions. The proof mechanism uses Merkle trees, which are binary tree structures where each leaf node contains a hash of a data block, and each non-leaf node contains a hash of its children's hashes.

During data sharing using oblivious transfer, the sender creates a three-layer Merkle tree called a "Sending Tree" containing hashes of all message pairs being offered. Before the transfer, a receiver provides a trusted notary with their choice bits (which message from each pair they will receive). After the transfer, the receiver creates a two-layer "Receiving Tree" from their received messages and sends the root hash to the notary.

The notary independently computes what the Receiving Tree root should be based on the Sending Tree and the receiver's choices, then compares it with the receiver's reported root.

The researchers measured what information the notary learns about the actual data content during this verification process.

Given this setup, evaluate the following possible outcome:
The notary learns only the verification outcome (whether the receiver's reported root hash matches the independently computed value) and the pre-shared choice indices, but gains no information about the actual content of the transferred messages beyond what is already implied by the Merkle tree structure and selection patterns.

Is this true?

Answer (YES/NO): NO